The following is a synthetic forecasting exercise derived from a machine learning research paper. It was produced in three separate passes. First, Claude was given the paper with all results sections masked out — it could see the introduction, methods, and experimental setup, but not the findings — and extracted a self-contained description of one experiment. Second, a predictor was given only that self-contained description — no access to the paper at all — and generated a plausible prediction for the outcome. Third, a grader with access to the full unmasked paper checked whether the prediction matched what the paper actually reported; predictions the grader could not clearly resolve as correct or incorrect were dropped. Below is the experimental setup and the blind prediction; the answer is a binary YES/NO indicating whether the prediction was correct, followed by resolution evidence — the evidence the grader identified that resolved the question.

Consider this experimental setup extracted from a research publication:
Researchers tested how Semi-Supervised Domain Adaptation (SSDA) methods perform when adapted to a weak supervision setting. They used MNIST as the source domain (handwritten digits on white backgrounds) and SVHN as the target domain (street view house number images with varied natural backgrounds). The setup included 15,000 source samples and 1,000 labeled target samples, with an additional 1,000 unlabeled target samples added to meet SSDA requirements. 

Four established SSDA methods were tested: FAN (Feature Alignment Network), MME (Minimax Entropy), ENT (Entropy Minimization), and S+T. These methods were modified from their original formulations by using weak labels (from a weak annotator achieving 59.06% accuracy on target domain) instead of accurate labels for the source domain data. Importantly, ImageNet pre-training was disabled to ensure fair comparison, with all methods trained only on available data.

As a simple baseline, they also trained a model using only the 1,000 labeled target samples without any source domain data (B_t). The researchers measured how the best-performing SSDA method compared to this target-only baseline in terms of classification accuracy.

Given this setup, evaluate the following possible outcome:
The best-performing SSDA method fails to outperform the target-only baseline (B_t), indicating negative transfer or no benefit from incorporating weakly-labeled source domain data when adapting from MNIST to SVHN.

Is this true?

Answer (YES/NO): NO